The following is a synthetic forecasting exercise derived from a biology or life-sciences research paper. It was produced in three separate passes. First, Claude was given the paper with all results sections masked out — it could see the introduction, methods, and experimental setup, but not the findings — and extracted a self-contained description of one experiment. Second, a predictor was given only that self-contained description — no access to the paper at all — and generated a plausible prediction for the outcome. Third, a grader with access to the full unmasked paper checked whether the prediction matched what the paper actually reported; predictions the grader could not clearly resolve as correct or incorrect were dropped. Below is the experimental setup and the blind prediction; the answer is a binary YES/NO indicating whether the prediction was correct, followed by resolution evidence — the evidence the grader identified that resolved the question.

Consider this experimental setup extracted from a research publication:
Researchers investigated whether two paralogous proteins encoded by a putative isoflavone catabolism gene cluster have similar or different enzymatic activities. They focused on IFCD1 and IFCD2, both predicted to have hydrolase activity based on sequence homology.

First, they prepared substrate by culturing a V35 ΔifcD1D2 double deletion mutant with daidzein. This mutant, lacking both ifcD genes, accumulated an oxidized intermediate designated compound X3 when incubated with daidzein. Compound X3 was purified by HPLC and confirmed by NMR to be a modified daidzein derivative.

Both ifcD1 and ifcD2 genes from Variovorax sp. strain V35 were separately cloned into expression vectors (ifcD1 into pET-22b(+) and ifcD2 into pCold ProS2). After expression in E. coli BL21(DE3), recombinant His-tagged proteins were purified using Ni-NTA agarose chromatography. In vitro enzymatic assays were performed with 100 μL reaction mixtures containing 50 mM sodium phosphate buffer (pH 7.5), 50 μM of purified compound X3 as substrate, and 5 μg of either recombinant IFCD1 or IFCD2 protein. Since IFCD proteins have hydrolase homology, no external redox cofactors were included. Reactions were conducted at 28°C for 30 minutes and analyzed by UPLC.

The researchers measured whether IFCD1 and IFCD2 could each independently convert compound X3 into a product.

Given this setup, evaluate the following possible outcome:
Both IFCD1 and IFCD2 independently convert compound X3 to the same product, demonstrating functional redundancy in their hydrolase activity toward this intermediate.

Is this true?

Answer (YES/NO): YES